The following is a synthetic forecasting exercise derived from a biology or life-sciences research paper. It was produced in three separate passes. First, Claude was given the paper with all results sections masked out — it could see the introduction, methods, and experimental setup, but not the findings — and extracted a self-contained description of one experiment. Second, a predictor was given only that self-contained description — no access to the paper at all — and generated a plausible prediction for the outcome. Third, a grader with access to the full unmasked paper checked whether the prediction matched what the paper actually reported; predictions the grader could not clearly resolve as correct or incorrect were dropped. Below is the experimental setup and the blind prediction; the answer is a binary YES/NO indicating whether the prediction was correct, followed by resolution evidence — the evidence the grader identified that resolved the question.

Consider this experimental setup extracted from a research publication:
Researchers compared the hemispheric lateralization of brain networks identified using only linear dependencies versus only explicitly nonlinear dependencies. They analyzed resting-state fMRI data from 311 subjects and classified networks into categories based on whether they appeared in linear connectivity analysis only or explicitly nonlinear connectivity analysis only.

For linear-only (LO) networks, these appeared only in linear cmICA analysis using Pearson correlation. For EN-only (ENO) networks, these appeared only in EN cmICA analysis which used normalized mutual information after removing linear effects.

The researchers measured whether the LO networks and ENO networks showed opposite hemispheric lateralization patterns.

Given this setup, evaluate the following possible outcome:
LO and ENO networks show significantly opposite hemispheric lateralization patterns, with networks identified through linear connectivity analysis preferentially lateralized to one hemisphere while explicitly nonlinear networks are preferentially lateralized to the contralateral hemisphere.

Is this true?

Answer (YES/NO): NO